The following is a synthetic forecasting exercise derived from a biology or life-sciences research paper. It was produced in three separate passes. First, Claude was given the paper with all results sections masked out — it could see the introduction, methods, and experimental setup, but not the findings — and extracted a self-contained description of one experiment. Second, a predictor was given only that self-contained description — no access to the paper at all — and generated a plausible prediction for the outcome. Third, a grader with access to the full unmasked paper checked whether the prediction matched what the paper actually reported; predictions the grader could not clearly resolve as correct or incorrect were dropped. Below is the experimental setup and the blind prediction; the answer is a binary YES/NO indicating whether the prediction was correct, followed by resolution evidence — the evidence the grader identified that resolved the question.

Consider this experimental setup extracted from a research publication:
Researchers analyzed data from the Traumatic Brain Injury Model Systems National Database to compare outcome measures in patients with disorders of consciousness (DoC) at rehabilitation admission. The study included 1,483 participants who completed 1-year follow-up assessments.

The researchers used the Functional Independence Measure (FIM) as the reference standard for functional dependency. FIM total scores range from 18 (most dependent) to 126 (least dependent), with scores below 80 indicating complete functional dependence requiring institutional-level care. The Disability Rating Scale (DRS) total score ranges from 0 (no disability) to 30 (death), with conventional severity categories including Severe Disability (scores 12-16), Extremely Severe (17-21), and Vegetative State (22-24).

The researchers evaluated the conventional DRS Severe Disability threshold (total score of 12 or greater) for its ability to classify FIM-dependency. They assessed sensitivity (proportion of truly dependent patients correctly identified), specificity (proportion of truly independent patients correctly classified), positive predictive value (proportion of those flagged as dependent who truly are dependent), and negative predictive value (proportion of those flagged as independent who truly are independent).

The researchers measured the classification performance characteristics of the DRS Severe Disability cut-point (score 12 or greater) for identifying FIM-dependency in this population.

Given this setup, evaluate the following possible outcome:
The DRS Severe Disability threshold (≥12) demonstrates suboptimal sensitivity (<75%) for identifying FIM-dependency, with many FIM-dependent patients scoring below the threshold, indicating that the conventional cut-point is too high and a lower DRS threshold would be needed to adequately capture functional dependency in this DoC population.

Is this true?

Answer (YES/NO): YES